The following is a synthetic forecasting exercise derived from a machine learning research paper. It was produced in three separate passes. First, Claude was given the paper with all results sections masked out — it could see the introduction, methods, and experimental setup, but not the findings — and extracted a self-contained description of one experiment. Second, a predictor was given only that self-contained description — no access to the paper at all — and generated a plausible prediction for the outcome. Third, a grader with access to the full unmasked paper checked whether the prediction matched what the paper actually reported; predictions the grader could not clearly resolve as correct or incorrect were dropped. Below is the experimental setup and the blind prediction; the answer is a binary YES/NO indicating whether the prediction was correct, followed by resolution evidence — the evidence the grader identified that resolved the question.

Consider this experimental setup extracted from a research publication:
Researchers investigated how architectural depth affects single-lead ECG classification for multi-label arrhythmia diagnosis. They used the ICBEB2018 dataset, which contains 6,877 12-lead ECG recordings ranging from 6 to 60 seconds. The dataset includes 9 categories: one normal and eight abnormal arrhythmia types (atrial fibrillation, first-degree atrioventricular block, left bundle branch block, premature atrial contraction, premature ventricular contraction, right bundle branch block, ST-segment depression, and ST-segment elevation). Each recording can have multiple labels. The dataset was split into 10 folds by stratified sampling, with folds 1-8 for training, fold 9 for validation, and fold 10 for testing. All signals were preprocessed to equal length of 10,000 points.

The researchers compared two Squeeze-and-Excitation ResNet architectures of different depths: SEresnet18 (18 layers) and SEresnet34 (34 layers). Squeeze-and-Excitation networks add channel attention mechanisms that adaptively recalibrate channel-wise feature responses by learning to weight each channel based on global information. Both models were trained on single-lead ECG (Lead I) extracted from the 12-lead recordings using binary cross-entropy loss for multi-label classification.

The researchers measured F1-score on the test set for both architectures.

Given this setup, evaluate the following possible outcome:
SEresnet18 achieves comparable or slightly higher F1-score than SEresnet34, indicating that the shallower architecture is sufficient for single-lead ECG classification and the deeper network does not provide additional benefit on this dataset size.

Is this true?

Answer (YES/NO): NO